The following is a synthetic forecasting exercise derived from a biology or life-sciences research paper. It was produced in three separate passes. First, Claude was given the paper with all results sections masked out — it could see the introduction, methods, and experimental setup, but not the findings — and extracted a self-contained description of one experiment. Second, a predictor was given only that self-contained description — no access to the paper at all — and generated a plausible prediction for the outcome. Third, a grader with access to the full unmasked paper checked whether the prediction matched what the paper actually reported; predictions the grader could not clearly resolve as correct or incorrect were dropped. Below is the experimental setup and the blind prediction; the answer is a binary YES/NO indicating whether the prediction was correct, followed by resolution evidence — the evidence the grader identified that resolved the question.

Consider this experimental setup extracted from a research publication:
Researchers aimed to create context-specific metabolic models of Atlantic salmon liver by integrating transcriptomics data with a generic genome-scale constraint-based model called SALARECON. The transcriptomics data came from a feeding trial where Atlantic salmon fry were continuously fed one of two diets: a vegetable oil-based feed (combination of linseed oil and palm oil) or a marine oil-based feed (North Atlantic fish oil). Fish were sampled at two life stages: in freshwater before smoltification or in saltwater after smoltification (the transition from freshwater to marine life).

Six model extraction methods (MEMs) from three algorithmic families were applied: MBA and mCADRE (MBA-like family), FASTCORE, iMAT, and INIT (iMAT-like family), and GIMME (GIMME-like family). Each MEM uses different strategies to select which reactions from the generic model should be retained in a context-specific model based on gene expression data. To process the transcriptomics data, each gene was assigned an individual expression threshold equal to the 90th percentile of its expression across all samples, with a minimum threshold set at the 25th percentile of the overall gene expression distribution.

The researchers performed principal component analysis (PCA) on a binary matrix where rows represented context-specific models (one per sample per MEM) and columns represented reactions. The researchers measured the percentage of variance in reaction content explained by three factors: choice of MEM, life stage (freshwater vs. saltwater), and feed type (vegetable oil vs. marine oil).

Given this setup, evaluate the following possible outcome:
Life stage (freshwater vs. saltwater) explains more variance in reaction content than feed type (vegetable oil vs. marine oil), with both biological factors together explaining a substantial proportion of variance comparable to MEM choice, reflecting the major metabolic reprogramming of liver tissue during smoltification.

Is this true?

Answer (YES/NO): NO